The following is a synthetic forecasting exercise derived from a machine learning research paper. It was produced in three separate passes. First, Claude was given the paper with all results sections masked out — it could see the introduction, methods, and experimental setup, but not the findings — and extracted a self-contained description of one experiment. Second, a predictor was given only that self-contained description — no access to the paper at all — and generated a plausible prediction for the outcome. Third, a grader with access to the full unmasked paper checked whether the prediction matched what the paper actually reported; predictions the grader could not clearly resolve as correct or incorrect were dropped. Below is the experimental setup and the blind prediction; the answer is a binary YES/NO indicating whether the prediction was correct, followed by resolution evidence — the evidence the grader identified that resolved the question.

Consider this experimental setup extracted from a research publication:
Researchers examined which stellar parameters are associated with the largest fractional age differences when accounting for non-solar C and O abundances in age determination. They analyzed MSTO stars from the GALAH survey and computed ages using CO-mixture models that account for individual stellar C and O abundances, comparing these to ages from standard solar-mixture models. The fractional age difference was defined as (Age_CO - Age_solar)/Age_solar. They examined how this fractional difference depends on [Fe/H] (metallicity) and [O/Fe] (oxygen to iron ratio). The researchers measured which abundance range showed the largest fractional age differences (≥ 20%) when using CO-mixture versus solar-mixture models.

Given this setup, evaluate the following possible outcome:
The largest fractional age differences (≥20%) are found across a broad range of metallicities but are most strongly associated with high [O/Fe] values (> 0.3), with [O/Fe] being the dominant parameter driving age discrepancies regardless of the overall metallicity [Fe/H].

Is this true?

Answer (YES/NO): NO